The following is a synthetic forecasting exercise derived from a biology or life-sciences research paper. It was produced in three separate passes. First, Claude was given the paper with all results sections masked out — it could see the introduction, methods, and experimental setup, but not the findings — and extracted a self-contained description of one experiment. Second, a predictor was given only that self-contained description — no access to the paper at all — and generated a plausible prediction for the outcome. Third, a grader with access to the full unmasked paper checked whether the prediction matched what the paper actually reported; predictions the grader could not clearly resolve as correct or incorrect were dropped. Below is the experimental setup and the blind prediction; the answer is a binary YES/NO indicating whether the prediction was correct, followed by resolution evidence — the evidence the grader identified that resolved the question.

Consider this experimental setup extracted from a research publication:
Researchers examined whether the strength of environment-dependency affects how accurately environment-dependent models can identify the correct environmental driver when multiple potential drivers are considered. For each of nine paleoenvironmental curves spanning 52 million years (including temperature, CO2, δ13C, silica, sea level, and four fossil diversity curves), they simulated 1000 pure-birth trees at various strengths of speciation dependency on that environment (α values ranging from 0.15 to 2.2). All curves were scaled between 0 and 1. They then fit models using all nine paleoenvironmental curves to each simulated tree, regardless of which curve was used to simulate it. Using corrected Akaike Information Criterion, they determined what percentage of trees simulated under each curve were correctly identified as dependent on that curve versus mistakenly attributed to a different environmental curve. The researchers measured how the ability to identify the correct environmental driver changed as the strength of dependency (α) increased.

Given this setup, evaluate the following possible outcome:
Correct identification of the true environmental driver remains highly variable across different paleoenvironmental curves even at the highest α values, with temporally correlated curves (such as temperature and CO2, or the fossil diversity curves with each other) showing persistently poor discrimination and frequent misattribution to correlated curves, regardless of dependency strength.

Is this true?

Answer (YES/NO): NO